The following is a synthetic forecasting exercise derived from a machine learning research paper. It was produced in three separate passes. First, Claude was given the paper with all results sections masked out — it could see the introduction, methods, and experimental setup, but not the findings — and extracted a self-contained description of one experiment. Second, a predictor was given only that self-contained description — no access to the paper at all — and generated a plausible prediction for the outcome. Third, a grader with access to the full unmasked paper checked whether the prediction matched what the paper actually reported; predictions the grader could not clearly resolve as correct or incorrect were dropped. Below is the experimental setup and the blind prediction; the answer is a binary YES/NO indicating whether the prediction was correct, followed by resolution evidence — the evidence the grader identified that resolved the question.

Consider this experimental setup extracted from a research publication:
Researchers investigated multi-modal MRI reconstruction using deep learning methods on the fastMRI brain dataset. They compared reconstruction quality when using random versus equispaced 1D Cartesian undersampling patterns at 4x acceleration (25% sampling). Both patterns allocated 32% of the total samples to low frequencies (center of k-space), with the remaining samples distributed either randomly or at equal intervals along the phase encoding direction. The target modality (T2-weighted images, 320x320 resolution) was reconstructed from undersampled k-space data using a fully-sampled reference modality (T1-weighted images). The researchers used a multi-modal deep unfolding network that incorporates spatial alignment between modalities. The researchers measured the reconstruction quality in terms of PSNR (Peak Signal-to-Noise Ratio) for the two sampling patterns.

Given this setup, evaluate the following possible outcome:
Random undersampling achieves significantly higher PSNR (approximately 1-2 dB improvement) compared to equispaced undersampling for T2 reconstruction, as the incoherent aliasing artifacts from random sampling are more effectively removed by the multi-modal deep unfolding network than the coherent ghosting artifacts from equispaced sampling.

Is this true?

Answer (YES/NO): NO